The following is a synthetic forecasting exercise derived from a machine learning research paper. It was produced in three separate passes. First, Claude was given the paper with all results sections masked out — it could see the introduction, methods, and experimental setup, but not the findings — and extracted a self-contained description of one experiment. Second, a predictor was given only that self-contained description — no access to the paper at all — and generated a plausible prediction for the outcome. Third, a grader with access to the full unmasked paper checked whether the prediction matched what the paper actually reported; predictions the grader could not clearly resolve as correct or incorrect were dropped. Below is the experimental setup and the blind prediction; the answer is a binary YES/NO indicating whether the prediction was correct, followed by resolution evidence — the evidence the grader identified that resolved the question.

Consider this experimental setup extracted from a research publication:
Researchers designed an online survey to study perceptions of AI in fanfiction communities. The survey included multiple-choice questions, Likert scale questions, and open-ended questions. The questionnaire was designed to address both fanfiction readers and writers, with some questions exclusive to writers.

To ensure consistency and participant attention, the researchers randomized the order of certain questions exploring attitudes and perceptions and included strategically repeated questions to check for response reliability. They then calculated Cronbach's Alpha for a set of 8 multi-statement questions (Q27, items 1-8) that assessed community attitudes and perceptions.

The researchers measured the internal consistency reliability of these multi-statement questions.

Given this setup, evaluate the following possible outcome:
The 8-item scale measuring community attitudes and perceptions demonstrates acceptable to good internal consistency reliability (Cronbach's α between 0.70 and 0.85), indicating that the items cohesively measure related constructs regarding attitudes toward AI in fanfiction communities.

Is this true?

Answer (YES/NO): YES